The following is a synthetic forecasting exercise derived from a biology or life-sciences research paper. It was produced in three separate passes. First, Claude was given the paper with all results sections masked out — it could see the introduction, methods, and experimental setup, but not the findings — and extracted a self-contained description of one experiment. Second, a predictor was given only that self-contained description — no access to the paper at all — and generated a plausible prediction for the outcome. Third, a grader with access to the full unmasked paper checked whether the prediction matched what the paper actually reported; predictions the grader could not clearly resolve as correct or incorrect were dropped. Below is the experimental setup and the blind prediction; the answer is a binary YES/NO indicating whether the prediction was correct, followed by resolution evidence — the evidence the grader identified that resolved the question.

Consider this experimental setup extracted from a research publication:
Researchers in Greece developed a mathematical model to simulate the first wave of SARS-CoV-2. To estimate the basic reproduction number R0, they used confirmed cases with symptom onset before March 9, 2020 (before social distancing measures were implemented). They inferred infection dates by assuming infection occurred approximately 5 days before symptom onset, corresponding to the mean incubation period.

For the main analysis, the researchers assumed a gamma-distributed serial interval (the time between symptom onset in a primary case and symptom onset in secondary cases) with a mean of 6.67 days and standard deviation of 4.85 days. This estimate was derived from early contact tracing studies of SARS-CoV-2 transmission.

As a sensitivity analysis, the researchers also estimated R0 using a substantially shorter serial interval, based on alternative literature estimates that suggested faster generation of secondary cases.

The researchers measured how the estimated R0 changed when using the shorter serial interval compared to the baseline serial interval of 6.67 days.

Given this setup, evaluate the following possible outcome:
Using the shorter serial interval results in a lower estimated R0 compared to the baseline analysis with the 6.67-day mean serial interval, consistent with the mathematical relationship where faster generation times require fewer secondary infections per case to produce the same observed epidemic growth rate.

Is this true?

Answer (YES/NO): YES